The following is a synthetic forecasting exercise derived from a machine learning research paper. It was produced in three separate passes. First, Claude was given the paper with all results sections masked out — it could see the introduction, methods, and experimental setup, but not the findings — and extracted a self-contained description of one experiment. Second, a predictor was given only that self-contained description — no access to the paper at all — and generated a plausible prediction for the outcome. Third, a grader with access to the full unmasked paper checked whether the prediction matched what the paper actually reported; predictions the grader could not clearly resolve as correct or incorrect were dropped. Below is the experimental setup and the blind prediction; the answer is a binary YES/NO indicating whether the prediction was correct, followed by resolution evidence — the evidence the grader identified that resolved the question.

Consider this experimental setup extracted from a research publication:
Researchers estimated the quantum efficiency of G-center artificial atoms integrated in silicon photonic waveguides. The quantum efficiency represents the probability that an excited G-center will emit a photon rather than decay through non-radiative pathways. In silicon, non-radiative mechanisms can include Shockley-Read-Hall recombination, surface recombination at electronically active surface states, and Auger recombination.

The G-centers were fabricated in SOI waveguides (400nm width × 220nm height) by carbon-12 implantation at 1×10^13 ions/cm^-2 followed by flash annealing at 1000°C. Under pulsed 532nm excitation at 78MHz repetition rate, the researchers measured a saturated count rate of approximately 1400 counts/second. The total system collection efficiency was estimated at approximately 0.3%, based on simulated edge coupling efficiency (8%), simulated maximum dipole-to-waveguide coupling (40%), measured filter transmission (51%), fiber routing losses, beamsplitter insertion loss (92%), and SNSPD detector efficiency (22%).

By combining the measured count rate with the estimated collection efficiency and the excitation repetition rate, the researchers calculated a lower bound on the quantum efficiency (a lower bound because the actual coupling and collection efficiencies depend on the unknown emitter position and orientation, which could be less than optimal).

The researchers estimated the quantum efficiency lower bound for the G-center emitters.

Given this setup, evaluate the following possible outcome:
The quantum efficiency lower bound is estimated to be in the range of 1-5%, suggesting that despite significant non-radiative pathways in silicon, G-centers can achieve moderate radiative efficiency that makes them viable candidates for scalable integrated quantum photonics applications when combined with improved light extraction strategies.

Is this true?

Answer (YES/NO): YES